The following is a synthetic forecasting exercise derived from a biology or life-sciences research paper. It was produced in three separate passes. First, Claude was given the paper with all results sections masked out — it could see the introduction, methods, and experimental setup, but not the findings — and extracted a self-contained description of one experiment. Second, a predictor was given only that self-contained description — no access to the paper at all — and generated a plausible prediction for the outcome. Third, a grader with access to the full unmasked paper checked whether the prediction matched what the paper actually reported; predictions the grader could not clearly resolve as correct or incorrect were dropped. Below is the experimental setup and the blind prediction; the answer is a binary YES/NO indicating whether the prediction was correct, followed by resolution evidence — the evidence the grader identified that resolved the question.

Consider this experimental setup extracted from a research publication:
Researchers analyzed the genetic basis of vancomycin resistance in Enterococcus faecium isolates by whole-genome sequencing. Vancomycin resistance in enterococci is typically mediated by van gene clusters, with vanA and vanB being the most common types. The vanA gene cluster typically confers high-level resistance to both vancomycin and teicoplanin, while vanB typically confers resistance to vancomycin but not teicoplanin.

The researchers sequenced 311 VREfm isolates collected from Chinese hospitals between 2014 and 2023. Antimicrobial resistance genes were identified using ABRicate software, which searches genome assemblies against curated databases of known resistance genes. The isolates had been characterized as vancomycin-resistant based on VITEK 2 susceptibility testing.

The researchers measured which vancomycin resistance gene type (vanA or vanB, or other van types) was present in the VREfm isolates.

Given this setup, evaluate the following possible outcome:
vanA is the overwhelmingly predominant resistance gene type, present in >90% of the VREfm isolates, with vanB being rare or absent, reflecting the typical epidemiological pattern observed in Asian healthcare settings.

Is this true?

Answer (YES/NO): YES